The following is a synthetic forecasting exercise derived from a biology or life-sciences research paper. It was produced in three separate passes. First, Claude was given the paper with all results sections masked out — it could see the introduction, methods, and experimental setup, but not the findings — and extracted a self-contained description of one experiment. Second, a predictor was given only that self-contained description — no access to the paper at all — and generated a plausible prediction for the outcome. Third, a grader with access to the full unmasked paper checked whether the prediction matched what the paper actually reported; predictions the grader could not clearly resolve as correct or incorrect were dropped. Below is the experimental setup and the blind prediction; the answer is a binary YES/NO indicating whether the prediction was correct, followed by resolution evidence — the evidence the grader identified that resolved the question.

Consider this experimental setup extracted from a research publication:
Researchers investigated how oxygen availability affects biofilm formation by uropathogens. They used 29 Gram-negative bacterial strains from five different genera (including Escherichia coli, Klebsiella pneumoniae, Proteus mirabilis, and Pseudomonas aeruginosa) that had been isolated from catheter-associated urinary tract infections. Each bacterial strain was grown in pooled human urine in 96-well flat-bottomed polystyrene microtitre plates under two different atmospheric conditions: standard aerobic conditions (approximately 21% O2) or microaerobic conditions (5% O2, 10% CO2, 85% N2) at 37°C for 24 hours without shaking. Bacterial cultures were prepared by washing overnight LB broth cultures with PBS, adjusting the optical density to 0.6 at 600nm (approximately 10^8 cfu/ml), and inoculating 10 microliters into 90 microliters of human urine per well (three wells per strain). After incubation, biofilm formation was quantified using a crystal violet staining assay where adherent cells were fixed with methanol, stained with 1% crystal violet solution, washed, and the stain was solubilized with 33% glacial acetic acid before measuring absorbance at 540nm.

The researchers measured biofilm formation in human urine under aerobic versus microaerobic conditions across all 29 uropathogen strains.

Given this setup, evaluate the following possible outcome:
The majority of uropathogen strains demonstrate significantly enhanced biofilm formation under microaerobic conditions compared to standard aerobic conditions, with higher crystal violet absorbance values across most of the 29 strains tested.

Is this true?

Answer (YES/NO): NO